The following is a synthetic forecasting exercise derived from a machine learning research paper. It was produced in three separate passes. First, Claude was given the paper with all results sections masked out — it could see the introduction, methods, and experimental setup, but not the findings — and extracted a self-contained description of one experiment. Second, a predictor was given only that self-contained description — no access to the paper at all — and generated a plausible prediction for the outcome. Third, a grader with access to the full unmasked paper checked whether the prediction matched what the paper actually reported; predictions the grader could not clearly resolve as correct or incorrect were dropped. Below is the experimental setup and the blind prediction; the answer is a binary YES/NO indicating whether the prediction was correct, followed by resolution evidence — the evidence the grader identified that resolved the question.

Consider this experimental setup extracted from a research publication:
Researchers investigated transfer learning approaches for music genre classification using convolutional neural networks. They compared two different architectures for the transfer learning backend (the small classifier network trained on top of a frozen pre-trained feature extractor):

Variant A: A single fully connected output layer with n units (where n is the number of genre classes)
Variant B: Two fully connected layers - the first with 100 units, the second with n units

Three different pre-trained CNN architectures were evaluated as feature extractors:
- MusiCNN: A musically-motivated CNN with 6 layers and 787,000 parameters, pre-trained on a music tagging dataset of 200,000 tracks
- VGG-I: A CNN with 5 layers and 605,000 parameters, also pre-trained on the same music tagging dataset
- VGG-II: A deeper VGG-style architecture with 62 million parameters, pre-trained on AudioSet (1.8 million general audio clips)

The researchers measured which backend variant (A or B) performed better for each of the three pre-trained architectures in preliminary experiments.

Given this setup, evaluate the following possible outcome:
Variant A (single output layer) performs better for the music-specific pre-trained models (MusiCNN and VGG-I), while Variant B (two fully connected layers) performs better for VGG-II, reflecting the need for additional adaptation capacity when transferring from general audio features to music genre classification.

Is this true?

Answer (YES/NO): YES